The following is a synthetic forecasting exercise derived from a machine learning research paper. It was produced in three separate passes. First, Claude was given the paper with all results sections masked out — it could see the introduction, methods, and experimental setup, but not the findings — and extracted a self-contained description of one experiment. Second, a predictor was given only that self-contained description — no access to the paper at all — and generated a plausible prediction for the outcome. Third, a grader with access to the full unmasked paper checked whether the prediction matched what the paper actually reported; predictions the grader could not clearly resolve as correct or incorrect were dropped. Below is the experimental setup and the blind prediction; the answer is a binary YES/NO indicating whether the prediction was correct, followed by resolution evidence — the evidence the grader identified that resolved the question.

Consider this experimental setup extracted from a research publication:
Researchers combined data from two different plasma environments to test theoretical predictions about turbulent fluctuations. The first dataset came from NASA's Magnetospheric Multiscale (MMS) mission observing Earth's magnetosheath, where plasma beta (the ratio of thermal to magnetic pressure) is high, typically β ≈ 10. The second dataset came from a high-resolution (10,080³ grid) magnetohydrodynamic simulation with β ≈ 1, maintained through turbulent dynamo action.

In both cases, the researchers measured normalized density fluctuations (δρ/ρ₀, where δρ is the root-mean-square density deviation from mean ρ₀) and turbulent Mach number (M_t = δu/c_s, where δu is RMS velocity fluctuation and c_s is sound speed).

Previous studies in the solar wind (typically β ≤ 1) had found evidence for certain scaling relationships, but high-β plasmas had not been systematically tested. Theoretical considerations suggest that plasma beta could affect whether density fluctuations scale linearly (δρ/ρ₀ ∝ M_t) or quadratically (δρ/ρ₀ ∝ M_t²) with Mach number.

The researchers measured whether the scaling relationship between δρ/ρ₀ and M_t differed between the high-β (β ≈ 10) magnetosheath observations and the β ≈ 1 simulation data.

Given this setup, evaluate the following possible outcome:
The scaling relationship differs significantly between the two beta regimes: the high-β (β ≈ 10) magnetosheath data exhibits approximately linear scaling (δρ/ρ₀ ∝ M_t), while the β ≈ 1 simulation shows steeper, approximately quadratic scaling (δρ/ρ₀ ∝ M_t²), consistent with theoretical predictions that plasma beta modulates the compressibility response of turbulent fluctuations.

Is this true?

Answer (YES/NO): NO